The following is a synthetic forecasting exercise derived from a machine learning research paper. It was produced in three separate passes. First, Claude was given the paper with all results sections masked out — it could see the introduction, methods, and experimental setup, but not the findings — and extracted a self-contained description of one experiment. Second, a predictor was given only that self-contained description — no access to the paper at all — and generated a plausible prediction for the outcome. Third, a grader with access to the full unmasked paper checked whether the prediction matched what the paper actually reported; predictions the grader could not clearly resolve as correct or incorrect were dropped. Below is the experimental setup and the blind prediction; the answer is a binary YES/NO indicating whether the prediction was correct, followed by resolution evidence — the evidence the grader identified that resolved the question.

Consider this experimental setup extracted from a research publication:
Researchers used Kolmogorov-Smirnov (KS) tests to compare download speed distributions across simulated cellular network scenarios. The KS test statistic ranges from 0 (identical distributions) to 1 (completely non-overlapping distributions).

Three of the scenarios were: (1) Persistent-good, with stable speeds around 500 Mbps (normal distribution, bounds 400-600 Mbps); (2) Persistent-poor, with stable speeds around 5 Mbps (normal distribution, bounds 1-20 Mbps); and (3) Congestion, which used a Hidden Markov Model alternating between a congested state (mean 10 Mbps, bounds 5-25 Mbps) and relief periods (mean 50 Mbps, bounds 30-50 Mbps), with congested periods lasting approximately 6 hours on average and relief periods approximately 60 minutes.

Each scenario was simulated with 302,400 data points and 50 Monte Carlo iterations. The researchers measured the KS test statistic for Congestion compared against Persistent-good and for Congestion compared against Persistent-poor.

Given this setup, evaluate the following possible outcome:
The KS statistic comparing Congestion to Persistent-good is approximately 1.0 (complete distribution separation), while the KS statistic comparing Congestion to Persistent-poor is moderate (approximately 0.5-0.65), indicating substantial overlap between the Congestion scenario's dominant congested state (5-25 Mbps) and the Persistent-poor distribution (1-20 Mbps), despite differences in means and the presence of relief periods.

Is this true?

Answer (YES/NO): NO